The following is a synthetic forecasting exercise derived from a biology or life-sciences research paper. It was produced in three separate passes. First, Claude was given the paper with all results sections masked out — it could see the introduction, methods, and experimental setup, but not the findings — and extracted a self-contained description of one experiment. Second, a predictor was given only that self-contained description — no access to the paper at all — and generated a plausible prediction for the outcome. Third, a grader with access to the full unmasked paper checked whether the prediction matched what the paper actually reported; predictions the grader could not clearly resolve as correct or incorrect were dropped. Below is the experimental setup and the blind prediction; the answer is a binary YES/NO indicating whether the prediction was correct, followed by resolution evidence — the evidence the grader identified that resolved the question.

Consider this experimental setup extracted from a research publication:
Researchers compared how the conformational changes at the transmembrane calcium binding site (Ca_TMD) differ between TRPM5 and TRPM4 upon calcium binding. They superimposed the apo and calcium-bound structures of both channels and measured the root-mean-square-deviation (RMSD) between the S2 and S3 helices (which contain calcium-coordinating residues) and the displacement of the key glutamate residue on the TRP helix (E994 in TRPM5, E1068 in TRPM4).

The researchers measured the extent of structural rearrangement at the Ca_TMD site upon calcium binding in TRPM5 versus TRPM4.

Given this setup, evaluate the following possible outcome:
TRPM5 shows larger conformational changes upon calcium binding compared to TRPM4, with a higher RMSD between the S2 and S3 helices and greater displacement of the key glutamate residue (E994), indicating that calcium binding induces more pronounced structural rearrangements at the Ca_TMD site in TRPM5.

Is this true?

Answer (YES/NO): YES